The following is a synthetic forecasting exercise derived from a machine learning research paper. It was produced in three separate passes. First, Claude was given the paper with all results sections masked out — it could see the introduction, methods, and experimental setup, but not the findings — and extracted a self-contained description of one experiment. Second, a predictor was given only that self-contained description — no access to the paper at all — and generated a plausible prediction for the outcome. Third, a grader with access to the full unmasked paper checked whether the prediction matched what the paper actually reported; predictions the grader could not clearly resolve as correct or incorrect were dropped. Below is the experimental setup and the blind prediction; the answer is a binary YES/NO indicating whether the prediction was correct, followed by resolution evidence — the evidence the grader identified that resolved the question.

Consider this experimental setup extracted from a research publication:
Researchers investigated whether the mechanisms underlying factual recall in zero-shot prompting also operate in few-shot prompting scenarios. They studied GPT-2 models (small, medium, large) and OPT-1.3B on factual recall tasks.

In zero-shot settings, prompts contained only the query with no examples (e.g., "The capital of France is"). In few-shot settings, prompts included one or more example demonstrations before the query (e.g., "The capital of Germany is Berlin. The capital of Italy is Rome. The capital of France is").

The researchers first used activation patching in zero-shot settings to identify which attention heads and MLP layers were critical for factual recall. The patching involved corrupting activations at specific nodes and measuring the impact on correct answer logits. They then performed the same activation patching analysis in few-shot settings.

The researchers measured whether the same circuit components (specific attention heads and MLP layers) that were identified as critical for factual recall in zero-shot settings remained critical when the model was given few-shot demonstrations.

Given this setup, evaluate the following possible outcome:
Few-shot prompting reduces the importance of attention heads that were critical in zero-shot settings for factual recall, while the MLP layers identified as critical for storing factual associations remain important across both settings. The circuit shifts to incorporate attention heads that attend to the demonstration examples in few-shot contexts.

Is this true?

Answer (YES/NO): NO